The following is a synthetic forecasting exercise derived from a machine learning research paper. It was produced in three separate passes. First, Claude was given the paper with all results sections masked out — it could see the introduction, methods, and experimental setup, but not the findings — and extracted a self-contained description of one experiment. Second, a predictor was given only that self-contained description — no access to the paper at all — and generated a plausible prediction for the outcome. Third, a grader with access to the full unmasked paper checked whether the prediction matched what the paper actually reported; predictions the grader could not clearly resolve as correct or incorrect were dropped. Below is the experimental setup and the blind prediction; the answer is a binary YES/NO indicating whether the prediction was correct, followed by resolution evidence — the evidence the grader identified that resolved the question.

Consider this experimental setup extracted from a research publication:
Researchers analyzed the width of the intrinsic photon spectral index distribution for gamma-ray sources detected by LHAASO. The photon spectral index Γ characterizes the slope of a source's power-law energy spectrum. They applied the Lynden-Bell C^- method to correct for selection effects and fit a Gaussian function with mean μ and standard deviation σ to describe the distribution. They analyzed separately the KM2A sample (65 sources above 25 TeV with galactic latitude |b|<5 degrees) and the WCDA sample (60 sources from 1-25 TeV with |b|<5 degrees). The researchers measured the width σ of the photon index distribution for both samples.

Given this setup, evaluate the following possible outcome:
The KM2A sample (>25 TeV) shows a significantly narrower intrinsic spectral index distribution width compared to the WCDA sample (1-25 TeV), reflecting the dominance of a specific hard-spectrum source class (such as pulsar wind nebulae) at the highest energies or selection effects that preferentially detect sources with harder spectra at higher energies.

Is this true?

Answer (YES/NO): NO